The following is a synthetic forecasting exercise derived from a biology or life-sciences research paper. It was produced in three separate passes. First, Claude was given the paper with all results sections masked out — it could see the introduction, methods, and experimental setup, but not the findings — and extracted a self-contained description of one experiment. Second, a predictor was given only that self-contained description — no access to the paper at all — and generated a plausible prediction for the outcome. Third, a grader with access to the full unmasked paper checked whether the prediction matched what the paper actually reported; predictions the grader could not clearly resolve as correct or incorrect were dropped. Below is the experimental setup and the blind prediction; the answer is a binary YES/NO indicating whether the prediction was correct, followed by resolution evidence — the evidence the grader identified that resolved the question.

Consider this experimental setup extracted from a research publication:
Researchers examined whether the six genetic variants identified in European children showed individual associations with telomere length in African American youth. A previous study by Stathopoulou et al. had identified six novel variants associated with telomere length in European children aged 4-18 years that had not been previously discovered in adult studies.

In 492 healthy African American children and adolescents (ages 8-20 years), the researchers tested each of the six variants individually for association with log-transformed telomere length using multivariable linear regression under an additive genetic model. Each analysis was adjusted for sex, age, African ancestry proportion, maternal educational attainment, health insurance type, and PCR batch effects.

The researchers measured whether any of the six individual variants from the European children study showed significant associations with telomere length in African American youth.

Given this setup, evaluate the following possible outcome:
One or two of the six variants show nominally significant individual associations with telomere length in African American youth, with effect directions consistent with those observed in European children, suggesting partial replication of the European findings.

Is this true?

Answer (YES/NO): NO